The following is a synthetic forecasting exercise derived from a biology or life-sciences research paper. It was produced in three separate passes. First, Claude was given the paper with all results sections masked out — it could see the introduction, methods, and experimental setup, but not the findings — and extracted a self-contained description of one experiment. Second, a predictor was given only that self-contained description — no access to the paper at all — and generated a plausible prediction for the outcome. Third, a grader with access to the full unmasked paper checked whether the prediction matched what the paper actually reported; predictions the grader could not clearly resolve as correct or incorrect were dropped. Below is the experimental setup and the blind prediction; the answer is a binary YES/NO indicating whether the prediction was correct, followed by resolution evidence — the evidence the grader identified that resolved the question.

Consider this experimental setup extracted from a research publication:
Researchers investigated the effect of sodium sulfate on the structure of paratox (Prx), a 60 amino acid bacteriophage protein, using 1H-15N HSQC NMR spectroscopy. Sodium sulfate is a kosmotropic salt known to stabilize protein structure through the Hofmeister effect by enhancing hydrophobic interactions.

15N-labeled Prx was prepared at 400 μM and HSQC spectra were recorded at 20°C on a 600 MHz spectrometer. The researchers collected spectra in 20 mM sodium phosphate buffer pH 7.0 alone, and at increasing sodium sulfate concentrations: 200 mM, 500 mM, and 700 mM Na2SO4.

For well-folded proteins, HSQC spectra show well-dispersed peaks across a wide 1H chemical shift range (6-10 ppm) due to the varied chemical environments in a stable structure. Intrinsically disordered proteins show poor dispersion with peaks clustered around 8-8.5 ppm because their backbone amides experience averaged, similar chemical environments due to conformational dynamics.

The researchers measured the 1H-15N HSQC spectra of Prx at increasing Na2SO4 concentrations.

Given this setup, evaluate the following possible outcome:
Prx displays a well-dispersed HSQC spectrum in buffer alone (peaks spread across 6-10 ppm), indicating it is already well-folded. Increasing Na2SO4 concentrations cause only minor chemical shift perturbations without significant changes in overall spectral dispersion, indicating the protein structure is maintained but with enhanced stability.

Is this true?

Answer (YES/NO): NO